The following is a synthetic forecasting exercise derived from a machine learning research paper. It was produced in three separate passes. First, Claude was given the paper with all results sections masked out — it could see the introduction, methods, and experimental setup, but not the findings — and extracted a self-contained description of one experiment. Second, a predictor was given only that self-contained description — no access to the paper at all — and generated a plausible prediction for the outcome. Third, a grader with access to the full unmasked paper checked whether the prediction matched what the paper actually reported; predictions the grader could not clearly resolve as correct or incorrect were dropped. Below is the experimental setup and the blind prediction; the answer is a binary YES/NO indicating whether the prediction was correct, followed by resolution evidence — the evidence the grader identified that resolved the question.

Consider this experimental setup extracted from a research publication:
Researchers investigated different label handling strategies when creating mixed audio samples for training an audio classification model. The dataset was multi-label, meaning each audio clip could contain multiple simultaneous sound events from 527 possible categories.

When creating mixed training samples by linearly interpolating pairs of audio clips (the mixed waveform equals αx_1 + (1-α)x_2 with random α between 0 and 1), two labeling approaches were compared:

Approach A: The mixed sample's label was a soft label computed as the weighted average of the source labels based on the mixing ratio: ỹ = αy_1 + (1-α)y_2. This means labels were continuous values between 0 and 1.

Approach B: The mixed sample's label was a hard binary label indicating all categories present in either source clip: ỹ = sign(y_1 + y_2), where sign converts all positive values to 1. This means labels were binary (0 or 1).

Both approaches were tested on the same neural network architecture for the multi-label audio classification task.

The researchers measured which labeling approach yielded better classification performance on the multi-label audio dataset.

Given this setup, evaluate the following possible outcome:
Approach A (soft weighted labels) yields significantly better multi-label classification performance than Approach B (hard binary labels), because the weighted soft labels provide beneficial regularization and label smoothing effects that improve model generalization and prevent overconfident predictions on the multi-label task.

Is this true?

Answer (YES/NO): NO